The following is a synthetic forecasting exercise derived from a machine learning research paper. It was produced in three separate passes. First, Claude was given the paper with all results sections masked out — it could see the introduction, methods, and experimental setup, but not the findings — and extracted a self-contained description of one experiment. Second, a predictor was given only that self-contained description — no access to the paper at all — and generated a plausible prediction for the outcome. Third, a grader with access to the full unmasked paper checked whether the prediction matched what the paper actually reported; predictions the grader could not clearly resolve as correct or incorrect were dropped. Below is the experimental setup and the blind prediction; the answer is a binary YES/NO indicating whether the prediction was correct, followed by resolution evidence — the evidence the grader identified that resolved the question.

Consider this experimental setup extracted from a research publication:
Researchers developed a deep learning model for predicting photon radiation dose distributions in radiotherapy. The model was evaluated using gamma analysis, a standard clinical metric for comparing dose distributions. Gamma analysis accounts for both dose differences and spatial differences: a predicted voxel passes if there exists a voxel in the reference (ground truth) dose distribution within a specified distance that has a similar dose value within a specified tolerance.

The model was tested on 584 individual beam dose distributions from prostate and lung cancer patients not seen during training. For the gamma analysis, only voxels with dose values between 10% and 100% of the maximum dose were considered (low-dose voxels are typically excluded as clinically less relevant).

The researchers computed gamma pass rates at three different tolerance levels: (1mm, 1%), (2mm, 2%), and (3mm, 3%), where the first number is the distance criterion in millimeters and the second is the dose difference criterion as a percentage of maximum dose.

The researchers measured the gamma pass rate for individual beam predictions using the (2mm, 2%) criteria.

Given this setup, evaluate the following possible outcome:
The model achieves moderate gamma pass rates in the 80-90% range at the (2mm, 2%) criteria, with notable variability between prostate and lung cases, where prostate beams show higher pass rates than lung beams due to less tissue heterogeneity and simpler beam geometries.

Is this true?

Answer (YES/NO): NO